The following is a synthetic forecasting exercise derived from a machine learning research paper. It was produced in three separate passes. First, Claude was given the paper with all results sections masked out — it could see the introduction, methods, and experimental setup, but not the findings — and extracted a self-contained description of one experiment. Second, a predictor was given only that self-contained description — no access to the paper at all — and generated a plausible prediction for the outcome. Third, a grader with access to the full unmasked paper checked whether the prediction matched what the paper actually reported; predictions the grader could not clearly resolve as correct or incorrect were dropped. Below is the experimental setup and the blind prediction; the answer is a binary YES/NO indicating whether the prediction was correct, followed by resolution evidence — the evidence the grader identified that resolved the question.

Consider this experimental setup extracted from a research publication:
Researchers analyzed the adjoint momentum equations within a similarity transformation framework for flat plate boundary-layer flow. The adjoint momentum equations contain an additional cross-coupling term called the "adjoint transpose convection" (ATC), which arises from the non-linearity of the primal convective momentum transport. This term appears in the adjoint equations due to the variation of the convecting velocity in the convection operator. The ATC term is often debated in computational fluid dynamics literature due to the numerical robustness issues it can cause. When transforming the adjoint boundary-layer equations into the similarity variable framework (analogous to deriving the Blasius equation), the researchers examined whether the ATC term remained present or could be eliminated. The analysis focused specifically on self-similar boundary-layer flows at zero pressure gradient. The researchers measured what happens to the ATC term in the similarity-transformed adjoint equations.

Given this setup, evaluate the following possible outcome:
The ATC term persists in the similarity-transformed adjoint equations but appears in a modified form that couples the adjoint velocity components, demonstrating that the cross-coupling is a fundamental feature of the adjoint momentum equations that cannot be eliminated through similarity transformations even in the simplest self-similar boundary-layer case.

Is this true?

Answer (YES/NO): NO